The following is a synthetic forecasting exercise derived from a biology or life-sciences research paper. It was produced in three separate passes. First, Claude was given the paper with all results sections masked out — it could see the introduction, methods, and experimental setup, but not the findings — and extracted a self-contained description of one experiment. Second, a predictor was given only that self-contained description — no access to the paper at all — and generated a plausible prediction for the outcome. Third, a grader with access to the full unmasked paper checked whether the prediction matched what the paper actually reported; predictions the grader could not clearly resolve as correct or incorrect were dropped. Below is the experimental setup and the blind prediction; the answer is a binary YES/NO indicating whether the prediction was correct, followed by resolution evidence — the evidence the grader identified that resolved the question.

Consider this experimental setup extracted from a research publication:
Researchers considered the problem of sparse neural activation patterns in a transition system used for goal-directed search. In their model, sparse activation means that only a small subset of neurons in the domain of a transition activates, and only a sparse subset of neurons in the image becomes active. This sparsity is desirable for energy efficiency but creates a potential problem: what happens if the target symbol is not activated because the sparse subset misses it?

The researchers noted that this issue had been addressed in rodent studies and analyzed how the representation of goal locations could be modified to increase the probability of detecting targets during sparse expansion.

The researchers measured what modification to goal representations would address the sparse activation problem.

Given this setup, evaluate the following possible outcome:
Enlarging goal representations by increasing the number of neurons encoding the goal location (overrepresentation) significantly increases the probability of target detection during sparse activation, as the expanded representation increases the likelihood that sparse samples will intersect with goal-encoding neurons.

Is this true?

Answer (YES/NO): YES